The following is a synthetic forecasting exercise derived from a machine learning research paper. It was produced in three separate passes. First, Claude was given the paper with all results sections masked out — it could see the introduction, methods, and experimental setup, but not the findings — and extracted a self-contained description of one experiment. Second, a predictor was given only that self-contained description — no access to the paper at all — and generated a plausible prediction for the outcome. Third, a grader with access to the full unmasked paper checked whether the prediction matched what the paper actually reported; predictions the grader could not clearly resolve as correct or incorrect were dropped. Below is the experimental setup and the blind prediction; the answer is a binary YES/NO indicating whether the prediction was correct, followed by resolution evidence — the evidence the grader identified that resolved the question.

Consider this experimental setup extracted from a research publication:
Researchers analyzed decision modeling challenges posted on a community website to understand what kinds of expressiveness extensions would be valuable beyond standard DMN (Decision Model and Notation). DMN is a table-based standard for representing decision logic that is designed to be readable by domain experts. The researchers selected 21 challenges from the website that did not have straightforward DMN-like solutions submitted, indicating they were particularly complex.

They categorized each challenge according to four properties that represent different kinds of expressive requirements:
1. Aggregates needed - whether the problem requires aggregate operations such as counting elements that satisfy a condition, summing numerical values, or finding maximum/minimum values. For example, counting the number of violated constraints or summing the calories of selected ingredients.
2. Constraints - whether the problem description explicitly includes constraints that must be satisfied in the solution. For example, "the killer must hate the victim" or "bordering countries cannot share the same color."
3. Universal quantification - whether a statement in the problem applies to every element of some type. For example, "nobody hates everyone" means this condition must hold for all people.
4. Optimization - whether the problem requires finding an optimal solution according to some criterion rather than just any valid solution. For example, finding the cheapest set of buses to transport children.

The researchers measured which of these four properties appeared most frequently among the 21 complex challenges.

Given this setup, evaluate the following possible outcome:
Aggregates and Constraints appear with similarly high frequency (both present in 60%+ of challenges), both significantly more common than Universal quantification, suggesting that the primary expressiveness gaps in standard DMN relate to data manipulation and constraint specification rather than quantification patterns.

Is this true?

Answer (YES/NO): NO